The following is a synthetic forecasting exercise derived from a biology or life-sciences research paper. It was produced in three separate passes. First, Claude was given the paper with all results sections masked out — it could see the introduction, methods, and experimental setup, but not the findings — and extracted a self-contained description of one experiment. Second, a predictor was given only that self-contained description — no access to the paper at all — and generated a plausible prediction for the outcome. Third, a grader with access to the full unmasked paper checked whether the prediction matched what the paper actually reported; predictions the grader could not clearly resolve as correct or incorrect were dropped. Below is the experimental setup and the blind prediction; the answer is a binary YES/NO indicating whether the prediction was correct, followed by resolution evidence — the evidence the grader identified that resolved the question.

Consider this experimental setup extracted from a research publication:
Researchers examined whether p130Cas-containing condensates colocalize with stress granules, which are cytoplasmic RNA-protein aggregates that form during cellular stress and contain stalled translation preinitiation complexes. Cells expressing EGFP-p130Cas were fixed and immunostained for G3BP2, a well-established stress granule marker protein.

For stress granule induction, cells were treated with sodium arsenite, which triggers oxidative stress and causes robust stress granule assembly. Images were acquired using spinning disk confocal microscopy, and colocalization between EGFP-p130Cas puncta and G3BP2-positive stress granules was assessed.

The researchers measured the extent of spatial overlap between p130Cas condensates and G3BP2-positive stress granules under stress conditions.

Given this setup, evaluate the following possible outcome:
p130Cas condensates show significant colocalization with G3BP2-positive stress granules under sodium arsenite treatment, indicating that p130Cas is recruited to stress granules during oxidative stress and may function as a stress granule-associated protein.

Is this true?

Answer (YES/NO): NO